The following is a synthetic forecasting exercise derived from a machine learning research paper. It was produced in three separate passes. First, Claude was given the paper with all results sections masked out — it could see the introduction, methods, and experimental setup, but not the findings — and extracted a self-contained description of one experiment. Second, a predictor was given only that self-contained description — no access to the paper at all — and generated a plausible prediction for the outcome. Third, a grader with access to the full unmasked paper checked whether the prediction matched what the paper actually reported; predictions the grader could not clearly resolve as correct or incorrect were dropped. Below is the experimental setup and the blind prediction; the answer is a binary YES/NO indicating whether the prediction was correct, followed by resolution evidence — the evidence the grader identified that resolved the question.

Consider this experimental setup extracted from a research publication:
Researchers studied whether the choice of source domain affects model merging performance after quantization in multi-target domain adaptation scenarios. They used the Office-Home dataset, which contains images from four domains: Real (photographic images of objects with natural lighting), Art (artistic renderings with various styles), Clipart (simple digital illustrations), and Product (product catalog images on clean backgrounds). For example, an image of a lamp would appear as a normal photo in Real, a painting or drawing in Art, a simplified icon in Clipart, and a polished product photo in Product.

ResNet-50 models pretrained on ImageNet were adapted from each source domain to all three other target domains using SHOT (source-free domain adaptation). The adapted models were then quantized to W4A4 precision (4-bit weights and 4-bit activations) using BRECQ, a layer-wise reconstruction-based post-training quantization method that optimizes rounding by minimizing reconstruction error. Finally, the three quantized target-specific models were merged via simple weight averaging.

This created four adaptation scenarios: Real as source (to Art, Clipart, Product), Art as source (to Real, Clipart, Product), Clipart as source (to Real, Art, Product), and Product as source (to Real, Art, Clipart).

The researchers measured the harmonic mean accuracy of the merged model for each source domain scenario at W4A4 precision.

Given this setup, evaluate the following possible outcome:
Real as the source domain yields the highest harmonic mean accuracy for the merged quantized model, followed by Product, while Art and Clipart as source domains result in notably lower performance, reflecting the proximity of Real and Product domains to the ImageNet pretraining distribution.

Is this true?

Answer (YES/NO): NO